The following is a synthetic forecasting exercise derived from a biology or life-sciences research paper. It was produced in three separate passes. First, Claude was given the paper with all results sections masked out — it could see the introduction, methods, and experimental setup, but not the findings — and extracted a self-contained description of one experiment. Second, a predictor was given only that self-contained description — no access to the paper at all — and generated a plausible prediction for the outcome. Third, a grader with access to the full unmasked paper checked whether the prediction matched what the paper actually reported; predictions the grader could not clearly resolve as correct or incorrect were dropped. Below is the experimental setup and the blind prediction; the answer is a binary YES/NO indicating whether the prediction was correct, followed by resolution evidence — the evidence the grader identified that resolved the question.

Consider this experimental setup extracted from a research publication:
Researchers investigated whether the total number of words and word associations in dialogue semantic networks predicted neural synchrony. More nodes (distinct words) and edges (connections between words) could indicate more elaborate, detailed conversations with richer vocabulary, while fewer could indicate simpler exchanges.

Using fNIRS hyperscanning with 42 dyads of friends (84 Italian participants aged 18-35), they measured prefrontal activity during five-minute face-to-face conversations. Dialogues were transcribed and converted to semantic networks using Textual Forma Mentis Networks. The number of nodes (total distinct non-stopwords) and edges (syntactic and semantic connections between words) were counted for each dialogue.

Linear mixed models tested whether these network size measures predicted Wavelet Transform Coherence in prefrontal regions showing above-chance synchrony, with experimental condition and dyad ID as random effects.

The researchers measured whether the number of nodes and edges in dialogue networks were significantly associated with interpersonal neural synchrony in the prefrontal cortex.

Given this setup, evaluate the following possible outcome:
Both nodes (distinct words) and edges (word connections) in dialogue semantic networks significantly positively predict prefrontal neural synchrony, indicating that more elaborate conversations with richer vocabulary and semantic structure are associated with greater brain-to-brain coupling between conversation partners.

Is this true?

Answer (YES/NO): NO